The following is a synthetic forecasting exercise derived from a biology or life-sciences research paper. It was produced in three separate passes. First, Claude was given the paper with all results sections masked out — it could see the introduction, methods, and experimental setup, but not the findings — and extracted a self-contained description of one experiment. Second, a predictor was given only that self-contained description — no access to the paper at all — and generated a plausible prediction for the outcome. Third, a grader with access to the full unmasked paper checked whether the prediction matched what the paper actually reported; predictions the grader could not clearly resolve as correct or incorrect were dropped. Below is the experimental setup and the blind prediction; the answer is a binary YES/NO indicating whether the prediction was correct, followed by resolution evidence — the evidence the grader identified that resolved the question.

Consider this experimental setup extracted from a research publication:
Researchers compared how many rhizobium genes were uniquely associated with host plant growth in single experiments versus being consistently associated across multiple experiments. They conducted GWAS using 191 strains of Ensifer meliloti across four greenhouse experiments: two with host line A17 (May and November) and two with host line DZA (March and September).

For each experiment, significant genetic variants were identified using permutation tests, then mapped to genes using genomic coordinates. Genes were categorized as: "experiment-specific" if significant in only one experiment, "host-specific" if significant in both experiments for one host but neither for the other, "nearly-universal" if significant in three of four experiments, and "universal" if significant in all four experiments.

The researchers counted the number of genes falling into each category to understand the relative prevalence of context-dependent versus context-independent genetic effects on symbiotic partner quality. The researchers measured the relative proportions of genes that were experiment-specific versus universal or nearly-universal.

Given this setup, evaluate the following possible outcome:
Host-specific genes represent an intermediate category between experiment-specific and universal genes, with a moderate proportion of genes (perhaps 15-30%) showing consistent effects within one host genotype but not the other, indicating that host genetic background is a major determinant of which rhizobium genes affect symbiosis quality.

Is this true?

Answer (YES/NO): NO